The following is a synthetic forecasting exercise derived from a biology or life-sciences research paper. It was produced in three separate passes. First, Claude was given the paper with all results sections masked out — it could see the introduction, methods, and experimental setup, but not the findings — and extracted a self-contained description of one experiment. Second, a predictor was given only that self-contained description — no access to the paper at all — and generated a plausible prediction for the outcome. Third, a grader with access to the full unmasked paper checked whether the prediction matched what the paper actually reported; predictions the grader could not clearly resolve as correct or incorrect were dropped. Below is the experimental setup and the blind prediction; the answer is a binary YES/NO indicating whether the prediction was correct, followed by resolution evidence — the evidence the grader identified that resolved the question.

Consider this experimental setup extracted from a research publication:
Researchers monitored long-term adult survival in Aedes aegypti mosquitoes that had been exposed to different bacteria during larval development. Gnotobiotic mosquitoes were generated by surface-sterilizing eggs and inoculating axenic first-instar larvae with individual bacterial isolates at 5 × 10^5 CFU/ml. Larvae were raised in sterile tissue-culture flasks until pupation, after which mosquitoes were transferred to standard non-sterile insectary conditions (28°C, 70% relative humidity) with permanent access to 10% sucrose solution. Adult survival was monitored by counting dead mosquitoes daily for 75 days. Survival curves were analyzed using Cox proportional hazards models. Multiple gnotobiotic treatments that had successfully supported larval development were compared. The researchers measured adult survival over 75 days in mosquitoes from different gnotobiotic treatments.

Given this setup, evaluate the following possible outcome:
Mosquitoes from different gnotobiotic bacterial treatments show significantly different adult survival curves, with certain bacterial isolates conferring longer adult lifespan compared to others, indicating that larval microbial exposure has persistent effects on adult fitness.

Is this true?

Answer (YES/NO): YES